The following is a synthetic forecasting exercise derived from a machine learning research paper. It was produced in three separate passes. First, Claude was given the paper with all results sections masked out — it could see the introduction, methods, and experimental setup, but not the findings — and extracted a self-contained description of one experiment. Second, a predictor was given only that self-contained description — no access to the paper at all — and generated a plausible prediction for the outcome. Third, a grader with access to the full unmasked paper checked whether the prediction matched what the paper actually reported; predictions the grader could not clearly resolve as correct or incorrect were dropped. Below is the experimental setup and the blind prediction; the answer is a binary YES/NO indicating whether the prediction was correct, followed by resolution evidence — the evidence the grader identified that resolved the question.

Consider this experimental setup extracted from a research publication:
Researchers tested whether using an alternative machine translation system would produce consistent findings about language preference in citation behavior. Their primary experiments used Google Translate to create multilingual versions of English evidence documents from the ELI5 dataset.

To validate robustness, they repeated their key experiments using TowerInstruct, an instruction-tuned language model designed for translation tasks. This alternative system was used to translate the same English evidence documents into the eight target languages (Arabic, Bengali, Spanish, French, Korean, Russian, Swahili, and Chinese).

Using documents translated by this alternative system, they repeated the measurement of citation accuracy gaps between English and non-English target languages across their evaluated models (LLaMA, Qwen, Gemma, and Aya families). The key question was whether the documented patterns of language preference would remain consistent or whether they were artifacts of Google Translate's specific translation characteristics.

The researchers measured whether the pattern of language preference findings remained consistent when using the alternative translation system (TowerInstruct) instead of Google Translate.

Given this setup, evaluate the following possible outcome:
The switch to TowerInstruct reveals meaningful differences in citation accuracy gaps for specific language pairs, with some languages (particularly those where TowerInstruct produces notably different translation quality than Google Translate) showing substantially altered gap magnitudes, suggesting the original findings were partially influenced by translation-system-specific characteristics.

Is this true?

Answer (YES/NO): NO